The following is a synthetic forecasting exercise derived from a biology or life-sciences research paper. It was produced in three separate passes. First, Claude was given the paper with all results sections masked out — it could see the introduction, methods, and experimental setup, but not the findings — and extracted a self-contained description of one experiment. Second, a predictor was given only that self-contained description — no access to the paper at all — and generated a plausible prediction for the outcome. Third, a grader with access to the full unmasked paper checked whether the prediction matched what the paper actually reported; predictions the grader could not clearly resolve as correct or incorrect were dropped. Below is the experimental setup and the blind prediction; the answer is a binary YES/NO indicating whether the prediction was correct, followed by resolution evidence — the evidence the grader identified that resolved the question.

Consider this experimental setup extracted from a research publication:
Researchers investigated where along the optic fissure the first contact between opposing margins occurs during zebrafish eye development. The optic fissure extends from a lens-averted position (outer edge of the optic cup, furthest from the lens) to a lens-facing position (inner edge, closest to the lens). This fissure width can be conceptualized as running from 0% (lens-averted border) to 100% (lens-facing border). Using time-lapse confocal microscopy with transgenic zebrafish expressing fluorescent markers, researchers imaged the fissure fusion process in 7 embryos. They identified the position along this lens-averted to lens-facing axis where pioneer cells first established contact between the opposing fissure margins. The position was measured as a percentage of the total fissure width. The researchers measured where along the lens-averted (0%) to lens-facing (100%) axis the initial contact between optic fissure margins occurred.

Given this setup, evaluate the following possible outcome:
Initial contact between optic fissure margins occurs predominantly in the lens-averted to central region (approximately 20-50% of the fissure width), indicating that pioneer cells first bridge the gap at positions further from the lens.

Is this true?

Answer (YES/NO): NO